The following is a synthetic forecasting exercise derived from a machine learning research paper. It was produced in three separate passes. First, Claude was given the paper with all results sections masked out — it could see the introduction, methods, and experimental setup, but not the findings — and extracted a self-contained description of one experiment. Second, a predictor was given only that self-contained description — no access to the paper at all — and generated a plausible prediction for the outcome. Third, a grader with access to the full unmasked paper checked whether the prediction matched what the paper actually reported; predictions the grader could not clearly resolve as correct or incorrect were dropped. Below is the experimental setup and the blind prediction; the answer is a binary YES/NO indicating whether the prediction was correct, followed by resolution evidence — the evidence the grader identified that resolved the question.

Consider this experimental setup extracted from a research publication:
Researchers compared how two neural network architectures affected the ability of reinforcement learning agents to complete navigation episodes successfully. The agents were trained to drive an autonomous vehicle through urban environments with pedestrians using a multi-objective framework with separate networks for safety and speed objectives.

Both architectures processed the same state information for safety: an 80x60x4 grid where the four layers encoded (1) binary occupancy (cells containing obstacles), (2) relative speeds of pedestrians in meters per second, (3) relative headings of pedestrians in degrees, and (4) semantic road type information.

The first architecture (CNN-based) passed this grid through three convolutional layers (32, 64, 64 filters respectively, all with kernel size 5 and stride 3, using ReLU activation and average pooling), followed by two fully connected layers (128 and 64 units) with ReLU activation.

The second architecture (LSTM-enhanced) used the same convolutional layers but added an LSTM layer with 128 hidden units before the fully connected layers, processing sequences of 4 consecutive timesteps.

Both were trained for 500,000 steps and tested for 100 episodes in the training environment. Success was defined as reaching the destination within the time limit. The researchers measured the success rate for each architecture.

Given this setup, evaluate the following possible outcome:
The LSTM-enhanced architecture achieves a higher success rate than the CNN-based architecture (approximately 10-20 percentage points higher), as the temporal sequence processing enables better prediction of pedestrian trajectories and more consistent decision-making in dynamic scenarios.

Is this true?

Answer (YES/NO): NO